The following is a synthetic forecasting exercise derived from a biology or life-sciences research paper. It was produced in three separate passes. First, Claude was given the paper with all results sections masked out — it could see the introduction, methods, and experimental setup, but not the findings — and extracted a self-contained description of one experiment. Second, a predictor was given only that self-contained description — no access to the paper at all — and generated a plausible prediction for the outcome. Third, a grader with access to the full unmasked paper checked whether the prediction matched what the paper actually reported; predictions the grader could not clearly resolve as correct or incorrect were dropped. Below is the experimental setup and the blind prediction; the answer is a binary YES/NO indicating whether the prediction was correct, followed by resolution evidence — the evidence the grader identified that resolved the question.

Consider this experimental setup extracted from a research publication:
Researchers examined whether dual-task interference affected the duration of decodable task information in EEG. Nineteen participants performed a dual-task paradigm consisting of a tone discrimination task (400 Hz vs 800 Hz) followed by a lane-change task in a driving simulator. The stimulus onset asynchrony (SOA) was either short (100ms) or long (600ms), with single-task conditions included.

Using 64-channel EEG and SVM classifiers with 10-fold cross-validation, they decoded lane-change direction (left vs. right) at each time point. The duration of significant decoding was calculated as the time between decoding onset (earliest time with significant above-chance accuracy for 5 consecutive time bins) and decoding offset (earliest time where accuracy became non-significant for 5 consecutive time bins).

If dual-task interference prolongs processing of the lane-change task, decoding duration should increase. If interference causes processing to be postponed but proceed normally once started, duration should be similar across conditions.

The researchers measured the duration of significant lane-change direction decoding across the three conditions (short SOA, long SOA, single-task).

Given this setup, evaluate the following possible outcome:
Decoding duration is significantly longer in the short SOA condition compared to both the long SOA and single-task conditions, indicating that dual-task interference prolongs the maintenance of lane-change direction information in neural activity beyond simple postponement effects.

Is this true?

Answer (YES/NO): NO